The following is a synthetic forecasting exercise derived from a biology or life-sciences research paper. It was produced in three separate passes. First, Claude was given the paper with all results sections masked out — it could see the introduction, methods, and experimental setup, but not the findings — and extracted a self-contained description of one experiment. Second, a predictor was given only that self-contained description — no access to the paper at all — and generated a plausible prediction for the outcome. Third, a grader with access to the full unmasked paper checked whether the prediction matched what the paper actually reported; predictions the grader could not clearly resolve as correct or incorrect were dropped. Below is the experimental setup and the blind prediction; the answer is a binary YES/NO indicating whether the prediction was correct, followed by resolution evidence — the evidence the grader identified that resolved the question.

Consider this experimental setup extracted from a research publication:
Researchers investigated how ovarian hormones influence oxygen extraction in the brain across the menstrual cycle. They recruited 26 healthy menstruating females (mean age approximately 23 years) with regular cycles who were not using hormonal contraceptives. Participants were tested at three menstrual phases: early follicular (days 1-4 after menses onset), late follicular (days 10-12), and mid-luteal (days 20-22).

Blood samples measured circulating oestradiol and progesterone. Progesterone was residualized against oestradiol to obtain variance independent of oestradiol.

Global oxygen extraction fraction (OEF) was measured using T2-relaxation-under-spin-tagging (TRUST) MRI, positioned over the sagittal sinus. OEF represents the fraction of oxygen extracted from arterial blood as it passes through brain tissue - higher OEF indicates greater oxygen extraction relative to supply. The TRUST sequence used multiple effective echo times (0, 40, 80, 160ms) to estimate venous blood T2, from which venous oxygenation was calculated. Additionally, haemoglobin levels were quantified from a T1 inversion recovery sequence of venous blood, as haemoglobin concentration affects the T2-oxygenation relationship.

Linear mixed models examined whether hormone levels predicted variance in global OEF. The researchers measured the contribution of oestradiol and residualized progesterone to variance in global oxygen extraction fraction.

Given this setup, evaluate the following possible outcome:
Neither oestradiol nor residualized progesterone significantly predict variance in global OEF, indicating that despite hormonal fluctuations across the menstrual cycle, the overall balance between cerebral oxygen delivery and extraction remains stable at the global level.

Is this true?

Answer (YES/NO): YES